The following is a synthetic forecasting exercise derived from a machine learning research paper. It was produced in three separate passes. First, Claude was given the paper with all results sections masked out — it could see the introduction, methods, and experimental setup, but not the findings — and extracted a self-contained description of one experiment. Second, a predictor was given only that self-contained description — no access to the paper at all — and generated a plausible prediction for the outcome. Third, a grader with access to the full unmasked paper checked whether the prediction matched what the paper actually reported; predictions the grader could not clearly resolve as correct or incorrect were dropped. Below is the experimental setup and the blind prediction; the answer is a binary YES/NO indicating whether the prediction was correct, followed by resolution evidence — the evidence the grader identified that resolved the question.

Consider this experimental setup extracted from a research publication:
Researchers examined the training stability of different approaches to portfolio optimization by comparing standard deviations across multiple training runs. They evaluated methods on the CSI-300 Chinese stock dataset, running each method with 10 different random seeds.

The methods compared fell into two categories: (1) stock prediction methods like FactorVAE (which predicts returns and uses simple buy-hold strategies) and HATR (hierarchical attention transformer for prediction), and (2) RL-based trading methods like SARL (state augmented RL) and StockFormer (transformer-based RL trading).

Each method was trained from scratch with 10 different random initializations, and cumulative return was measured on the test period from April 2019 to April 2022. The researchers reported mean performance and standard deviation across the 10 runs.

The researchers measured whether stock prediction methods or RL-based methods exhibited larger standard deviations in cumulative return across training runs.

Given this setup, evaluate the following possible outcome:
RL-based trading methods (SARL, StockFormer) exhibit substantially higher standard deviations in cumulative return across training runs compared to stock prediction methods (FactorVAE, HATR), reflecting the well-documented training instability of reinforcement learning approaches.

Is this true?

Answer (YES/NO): YES